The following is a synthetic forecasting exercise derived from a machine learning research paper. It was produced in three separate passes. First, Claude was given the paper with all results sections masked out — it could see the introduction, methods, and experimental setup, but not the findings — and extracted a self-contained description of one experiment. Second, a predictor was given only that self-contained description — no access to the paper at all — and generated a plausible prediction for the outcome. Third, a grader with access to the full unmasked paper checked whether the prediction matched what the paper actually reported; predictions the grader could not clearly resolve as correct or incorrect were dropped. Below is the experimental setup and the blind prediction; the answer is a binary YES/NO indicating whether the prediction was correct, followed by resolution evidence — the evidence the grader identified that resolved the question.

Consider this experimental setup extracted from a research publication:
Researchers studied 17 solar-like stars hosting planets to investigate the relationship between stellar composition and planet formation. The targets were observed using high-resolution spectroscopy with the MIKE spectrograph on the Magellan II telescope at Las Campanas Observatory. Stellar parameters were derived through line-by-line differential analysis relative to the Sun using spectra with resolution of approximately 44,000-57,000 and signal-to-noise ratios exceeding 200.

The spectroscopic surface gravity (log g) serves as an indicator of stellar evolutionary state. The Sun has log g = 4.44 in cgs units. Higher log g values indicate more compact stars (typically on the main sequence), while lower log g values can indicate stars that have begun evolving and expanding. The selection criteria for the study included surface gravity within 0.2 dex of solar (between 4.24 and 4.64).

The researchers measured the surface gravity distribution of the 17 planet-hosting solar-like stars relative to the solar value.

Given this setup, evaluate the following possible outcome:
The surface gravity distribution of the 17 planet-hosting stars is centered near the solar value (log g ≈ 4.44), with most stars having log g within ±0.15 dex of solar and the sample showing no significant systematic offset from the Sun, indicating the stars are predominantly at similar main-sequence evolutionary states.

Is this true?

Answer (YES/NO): YES